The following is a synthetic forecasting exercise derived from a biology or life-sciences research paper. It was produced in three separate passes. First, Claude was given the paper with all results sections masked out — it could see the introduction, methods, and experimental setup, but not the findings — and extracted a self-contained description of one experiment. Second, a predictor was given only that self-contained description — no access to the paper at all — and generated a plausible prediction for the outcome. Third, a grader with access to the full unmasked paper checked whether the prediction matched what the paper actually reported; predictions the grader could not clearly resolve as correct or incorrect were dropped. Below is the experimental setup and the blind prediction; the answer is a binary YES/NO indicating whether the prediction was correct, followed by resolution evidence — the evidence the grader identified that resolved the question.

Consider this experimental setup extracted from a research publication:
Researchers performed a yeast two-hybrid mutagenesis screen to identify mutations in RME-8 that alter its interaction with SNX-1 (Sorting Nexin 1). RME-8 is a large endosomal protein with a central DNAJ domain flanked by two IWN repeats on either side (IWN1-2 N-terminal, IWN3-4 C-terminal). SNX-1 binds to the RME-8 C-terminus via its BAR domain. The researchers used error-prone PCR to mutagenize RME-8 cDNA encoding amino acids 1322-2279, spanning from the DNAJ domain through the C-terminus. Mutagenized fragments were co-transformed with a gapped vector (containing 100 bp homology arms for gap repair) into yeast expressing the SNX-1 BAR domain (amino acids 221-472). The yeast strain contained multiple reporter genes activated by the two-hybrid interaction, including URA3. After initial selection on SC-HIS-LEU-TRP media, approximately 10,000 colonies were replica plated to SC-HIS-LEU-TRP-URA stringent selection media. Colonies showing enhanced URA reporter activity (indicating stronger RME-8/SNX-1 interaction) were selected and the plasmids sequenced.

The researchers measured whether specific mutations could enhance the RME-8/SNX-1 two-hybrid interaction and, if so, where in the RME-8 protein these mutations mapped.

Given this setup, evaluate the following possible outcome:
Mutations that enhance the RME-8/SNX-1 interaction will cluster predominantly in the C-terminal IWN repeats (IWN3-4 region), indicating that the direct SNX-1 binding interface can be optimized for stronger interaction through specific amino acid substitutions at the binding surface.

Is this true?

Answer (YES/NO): NO